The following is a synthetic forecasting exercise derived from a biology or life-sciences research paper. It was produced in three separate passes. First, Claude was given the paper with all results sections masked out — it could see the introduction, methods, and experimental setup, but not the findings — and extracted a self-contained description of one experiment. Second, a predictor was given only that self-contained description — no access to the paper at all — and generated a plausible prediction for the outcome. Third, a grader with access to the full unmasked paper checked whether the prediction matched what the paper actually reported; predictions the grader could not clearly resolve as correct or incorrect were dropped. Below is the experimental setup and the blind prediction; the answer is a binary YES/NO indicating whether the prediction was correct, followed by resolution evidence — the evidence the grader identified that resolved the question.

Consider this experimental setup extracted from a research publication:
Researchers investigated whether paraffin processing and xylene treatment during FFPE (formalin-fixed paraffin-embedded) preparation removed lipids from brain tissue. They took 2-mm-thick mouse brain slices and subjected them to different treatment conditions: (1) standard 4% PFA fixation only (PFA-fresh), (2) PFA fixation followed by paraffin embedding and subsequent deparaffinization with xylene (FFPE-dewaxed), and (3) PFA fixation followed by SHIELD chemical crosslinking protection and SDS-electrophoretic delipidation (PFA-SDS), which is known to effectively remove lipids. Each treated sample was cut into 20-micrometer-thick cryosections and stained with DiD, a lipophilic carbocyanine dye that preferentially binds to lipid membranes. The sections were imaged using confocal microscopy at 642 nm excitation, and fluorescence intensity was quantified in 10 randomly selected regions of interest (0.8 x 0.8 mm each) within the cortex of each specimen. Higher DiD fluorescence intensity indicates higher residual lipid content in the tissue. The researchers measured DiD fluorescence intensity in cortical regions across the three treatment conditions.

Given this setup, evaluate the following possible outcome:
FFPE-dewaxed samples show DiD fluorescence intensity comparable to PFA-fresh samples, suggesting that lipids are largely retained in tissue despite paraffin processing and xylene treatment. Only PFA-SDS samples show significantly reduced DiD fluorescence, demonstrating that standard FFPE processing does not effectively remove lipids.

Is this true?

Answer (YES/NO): NO